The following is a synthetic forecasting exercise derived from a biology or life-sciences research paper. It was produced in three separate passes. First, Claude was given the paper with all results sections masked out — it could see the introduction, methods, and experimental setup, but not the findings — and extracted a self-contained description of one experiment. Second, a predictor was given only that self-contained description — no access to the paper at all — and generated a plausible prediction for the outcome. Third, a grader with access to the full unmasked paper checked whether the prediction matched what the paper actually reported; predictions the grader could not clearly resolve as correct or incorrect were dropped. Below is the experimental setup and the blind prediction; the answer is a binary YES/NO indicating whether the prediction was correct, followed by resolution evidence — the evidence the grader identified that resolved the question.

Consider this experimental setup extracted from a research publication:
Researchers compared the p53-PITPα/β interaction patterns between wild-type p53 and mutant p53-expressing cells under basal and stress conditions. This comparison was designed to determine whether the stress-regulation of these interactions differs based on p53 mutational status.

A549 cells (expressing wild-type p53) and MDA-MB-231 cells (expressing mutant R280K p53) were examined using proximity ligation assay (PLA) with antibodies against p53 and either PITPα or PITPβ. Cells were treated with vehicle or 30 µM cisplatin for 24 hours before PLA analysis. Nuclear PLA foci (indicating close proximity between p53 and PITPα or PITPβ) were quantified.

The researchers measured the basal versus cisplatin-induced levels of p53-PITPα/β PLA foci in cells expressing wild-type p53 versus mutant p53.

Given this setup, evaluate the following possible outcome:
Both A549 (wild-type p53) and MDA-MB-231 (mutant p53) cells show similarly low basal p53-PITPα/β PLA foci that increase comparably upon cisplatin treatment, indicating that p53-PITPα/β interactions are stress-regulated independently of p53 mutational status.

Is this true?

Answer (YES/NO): NO